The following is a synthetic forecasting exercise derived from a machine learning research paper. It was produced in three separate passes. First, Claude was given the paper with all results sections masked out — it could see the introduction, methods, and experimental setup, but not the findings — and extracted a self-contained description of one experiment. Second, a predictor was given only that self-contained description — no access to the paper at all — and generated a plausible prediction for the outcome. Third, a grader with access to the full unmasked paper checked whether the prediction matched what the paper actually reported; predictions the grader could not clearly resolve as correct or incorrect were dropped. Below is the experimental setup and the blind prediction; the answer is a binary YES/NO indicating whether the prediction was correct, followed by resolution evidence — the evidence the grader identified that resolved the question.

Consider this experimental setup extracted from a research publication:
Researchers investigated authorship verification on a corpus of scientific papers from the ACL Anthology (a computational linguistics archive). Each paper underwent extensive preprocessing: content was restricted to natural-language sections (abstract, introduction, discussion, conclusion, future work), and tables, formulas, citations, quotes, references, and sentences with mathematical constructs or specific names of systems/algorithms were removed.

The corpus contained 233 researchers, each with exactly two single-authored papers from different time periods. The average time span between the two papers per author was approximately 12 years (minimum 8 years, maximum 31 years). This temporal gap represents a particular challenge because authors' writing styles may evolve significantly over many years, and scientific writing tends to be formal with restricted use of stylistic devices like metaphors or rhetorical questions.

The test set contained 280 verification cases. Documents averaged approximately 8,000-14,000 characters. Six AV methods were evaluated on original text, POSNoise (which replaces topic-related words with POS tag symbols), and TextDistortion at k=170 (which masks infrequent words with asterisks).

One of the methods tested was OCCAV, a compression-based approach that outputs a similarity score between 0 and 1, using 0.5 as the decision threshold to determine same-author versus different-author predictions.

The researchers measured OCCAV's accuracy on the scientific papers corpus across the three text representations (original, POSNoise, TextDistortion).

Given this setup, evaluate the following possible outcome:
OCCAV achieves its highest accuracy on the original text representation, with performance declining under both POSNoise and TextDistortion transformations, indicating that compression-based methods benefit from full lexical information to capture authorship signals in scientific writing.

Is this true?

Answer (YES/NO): NO